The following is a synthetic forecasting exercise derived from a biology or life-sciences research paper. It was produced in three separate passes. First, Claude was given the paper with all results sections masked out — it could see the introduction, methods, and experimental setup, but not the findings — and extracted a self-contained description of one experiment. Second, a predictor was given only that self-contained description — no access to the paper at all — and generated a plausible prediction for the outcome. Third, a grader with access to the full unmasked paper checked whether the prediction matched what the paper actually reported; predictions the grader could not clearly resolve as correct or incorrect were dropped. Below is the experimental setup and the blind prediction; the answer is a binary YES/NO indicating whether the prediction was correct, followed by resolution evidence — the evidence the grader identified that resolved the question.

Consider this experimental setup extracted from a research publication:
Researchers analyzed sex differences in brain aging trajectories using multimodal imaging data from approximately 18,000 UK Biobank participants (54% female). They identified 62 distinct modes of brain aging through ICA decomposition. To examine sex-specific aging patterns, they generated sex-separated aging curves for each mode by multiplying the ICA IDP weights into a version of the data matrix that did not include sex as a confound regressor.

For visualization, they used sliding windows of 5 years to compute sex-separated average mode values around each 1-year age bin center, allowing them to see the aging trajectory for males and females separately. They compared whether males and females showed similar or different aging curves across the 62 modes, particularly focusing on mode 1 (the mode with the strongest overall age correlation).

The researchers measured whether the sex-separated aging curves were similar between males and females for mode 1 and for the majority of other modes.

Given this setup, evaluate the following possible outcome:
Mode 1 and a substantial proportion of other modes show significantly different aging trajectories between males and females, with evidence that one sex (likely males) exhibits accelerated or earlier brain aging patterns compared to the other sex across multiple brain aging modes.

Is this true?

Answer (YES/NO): NO